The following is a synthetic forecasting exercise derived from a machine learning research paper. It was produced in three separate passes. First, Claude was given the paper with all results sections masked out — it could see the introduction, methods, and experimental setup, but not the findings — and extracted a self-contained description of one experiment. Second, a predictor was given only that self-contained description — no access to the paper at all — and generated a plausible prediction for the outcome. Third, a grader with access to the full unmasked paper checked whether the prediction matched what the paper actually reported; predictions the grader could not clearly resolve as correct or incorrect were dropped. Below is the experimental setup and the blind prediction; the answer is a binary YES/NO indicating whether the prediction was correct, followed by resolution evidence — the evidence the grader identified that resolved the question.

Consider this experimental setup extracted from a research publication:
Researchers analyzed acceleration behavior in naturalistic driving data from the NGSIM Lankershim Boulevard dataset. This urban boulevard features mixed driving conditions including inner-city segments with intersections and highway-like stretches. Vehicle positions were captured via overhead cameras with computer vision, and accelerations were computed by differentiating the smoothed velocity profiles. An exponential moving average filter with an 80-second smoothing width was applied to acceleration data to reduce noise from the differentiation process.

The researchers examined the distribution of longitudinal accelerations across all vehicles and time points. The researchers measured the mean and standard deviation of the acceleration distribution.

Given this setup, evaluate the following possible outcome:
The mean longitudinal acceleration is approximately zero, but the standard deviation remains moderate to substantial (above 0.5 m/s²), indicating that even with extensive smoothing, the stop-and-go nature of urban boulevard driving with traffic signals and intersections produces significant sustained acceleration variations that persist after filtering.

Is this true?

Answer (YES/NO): NO